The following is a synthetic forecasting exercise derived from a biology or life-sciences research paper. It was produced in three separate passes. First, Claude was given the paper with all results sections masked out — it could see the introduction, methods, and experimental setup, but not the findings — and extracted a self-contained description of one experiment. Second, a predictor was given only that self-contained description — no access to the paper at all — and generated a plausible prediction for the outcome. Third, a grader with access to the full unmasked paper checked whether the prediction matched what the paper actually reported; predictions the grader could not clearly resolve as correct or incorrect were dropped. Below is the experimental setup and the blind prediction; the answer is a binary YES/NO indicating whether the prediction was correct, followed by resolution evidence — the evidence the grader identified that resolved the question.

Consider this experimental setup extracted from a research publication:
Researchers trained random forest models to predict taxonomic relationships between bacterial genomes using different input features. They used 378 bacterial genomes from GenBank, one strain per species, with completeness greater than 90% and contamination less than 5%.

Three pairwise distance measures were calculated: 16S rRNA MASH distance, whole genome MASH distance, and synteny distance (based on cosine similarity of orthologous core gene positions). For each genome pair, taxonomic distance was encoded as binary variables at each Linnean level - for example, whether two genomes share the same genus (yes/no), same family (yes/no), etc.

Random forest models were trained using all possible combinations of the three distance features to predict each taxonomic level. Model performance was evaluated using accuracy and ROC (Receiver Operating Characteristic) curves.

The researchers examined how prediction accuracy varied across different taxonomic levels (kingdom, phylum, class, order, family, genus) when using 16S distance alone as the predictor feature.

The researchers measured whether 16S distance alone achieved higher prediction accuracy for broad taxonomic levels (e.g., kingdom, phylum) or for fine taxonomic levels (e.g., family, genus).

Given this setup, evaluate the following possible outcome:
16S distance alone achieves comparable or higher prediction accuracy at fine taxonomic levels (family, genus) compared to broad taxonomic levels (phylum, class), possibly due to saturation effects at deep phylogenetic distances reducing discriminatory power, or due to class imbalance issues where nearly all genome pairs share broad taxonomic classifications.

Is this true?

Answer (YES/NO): YES